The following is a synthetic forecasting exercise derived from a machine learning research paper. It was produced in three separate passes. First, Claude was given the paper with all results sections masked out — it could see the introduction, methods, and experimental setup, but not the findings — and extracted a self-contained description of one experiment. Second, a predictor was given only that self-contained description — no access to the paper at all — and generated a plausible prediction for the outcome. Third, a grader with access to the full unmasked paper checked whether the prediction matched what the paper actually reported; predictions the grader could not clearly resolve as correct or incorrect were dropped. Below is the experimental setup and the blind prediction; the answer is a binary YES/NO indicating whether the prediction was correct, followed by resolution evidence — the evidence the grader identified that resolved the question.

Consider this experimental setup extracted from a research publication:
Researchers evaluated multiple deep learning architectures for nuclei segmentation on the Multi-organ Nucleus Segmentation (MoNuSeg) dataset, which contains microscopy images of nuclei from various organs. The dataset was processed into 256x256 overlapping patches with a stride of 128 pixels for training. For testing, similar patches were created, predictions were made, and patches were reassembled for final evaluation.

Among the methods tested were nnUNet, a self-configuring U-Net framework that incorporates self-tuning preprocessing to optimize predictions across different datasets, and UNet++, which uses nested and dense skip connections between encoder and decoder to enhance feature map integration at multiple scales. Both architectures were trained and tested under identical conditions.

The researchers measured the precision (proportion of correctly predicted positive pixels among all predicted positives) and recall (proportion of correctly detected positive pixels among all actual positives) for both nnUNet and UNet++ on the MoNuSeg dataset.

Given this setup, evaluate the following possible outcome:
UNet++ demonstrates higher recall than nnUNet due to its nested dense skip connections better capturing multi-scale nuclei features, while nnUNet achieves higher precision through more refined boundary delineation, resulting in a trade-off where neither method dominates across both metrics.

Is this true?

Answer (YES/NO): YES